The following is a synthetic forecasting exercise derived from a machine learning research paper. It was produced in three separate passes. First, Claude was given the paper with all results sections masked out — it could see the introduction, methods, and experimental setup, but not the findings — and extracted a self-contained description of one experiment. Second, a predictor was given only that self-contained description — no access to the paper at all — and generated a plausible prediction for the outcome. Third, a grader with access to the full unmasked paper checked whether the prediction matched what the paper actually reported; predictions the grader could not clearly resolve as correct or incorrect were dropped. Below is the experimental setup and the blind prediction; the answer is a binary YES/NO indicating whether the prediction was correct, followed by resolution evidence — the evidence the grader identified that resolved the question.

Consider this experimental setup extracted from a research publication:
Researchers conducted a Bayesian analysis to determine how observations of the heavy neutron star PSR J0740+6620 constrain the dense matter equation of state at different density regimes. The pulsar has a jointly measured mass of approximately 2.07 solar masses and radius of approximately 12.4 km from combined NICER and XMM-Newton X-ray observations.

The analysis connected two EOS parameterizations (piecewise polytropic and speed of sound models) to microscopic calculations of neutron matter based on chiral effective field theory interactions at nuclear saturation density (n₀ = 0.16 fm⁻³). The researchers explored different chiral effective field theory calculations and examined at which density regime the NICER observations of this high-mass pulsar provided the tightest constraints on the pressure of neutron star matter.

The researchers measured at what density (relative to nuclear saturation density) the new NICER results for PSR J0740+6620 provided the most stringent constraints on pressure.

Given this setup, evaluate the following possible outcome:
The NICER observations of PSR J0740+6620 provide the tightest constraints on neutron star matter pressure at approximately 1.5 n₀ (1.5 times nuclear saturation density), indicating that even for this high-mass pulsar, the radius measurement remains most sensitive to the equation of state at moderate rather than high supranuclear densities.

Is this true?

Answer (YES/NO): NO